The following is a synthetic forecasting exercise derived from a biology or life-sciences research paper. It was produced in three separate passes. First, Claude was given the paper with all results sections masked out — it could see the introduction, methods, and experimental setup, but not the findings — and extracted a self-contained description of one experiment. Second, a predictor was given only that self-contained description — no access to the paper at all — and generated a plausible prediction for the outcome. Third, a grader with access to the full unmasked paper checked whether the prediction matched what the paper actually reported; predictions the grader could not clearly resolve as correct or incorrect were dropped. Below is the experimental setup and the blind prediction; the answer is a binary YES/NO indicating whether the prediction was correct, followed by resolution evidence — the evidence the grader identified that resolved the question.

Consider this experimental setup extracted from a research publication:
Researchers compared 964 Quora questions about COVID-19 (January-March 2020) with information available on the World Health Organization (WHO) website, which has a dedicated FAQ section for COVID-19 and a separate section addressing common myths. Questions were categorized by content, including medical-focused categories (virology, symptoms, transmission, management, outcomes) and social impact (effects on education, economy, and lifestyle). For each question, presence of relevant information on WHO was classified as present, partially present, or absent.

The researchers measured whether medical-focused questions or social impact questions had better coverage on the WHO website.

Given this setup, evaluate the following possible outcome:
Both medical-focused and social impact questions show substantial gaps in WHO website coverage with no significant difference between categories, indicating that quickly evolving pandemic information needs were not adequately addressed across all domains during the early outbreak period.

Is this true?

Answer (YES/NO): NO